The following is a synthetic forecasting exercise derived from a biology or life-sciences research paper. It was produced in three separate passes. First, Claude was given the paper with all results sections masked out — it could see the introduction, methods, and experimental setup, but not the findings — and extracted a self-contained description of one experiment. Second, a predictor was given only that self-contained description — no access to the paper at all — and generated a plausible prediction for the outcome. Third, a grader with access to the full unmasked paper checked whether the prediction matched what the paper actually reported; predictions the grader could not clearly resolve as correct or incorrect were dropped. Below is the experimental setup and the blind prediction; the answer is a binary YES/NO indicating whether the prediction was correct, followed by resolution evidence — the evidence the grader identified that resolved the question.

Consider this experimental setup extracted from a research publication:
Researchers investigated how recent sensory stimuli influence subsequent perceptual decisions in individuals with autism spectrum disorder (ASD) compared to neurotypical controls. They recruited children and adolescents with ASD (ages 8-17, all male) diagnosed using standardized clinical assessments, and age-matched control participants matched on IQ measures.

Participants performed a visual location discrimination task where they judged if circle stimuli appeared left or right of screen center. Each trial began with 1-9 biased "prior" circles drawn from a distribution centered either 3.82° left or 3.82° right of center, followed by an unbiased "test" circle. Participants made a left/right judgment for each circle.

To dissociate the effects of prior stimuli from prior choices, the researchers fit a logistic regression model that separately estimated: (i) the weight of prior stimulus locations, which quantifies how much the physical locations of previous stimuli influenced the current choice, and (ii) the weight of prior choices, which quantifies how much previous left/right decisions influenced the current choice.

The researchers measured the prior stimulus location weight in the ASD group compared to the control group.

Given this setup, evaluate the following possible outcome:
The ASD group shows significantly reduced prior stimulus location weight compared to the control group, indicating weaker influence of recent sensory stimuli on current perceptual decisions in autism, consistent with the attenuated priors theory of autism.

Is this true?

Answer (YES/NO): NO